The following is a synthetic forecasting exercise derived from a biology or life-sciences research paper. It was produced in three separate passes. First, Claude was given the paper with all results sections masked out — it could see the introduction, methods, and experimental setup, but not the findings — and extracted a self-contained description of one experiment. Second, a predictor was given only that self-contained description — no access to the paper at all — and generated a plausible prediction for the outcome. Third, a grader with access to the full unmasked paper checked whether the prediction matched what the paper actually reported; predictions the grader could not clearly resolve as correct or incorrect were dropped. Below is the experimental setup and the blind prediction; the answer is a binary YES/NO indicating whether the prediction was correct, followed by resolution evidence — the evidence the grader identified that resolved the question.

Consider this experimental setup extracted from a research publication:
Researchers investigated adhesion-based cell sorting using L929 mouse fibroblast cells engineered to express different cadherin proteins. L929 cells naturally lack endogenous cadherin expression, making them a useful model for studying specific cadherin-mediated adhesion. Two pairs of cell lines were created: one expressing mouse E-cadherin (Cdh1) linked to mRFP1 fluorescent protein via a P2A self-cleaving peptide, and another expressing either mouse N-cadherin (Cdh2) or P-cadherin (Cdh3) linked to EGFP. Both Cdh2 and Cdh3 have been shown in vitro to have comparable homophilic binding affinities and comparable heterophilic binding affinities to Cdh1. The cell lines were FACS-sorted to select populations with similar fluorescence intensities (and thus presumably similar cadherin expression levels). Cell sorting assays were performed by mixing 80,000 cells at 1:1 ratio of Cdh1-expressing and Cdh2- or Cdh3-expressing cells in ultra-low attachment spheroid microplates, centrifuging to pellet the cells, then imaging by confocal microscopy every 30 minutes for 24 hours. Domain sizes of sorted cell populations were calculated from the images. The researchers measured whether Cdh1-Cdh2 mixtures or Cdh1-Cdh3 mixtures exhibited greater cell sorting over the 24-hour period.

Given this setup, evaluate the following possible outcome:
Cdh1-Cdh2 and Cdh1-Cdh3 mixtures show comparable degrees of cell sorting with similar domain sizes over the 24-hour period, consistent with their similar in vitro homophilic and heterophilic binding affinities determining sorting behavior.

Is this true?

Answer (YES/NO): NO